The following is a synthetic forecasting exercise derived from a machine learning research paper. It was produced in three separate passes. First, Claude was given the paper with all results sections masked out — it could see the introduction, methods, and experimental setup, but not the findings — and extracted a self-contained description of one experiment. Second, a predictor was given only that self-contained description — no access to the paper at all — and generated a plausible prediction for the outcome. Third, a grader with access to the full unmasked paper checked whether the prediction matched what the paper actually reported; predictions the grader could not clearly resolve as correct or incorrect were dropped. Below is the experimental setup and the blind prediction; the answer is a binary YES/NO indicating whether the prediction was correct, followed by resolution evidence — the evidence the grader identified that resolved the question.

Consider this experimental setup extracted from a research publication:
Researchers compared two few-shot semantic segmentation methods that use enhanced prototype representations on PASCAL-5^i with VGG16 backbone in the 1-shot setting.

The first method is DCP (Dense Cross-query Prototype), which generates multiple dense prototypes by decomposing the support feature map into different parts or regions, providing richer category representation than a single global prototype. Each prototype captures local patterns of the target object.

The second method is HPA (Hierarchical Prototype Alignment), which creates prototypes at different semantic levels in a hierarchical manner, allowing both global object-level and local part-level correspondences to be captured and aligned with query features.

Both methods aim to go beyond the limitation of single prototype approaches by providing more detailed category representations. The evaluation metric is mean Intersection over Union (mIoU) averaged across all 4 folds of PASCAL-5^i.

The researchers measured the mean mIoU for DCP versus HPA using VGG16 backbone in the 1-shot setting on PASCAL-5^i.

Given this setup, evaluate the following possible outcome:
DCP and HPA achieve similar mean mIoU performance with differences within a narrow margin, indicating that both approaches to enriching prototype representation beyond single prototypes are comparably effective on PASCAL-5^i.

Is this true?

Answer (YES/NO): NO